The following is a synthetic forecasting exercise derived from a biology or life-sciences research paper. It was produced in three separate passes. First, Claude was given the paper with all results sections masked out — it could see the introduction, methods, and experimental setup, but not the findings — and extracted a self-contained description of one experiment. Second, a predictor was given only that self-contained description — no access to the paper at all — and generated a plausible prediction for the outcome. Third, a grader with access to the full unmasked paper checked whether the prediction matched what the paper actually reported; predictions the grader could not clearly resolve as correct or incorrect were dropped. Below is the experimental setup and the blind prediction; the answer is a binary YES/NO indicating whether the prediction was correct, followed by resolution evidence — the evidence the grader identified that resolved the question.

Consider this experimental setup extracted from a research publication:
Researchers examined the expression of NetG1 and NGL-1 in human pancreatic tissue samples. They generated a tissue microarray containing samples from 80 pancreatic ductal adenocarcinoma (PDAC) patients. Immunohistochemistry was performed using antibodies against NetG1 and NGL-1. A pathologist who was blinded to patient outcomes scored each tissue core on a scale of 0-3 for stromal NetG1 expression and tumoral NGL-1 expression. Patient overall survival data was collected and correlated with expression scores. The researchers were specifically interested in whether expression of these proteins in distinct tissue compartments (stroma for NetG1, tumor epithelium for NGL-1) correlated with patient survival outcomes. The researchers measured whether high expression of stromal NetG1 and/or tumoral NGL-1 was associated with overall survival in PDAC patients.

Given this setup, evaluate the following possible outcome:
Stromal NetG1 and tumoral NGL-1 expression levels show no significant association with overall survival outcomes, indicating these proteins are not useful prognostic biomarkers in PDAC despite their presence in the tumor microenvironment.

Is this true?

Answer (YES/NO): NO